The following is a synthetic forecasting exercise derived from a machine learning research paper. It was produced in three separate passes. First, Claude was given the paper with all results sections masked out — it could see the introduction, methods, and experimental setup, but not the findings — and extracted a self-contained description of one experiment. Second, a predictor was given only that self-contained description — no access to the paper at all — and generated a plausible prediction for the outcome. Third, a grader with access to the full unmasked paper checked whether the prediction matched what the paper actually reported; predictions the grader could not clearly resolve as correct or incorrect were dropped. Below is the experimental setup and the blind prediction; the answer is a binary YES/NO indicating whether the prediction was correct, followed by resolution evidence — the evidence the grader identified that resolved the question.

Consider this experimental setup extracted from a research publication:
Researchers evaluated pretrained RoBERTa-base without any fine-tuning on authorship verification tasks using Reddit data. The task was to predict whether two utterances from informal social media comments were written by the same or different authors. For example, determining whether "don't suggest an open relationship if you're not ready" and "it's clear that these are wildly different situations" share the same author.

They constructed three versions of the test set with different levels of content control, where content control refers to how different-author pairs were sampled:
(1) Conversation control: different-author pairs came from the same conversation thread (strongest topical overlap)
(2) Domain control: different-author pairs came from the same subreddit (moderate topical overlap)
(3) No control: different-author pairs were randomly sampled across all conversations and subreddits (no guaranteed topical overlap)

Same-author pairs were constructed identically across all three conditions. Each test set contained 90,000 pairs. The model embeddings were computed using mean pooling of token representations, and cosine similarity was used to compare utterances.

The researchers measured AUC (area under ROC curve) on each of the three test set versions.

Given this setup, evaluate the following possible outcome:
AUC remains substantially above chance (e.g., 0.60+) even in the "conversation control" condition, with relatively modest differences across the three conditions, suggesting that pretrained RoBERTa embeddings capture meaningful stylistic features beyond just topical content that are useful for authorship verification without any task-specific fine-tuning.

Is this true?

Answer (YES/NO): NO